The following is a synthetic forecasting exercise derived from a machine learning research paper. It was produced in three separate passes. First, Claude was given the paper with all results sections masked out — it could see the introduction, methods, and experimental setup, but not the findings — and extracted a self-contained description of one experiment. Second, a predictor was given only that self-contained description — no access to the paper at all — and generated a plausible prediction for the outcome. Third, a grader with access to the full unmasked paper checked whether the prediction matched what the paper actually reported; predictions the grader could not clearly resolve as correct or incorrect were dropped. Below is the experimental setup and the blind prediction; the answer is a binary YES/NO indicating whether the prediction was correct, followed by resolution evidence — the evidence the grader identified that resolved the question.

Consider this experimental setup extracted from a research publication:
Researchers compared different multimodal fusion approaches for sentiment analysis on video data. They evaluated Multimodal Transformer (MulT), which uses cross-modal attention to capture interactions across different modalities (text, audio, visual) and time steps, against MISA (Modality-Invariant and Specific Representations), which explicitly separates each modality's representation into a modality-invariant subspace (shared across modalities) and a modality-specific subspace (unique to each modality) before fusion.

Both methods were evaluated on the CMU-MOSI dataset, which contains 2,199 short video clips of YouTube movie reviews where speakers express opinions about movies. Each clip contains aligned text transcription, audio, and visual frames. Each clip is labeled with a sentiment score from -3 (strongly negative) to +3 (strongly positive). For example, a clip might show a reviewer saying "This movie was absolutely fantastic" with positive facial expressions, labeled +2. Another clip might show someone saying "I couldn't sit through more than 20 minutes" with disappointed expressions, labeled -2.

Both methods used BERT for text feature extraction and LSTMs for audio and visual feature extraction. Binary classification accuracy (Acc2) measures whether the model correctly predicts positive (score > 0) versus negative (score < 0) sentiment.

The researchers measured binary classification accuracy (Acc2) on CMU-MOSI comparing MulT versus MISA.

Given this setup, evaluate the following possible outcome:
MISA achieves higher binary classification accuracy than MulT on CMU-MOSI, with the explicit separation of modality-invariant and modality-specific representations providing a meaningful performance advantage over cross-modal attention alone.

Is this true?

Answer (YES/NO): NO